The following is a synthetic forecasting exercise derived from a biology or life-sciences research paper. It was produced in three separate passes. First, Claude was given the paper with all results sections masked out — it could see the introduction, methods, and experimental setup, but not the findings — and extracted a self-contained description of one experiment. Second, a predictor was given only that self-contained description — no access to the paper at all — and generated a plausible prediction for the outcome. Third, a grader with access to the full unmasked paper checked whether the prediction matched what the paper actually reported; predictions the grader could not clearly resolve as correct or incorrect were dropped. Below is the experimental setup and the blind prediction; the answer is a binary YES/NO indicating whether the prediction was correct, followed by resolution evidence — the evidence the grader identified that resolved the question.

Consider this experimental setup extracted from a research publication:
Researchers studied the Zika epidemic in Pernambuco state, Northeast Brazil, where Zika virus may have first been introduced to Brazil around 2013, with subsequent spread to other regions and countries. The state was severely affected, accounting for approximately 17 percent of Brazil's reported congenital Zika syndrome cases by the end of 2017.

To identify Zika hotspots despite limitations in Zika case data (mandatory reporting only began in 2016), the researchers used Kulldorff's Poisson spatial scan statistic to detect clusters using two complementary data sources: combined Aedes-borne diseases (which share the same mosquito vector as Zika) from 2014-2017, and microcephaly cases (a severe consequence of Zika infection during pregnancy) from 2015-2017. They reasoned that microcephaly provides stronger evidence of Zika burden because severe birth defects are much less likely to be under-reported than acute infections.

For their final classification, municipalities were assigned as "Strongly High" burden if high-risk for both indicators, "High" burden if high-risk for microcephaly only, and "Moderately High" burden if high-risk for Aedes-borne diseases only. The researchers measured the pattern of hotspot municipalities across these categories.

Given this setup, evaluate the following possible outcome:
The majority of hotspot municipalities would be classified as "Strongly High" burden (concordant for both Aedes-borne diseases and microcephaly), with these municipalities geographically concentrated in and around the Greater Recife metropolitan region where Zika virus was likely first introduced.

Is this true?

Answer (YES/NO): NO